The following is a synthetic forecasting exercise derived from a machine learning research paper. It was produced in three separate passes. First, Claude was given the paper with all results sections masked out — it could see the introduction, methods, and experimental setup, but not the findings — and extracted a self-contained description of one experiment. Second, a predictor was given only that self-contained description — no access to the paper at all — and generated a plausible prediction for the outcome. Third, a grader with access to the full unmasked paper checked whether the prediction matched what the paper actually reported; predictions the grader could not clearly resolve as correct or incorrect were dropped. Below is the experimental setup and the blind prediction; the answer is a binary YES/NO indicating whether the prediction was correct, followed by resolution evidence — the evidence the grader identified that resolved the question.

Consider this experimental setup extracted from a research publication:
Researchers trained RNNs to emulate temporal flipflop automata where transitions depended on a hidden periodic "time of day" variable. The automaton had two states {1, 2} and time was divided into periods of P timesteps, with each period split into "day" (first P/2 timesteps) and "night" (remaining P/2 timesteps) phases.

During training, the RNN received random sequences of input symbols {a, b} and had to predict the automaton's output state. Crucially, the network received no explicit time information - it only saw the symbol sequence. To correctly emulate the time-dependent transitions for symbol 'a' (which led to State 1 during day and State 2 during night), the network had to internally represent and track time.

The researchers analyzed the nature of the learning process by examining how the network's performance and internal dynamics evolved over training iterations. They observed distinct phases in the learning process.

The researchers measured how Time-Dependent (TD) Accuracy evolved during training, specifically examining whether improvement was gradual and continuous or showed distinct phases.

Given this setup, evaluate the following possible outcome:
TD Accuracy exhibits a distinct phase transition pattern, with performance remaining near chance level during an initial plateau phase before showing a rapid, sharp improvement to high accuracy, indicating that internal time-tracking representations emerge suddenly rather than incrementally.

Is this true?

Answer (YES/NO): YES